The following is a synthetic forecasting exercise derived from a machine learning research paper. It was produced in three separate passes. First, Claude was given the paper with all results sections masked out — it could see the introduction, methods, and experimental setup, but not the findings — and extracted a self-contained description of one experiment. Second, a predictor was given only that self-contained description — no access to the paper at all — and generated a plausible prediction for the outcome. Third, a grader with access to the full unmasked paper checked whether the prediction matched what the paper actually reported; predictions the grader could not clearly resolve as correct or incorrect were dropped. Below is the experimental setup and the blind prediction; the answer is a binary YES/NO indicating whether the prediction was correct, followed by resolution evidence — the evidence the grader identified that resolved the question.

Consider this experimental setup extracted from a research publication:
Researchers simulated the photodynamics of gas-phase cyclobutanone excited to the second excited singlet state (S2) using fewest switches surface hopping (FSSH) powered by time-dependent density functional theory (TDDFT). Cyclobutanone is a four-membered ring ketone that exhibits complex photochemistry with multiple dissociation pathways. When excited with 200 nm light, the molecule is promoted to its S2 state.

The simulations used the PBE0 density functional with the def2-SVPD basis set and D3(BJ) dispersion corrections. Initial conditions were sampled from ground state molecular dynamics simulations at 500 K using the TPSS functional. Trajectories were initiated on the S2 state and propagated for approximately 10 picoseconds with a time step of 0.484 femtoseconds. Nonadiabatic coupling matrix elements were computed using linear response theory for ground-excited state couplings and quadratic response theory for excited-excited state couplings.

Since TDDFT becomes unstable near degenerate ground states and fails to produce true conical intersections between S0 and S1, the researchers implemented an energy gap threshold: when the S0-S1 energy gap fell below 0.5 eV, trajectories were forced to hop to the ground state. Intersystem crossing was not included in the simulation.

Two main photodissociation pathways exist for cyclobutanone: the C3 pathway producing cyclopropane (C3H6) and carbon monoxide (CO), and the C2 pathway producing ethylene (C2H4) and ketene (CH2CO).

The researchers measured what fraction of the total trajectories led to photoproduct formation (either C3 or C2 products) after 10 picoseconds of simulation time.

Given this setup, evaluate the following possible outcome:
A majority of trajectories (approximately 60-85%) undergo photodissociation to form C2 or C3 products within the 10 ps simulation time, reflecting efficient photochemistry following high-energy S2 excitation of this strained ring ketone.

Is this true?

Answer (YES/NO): NO